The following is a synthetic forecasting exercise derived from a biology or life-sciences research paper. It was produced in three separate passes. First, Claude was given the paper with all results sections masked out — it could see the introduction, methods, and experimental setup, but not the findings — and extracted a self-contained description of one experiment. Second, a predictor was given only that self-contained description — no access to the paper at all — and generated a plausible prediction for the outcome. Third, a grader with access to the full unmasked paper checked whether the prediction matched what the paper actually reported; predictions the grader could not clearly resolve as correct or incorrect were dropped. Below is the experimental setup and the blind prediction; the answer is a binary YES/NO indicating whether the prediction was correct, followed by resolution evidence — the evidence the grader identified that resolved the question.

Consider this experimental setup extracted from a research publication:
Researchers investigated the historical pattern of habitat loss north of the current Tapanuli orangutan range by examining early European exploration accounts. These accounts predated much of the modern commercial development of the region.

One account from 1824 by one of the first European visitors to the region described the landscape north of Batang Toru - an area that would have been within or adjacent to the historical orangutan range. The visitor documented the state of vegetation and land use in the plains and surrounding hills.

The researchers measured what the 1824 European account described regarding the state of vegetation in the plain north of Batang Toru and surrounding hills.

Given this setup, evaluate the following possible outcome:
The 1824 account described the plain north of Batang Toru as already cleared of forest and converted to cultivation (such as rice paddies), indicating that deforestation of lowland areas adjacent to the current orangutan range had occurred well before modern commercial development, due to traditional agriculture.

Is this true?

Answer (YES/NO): NO